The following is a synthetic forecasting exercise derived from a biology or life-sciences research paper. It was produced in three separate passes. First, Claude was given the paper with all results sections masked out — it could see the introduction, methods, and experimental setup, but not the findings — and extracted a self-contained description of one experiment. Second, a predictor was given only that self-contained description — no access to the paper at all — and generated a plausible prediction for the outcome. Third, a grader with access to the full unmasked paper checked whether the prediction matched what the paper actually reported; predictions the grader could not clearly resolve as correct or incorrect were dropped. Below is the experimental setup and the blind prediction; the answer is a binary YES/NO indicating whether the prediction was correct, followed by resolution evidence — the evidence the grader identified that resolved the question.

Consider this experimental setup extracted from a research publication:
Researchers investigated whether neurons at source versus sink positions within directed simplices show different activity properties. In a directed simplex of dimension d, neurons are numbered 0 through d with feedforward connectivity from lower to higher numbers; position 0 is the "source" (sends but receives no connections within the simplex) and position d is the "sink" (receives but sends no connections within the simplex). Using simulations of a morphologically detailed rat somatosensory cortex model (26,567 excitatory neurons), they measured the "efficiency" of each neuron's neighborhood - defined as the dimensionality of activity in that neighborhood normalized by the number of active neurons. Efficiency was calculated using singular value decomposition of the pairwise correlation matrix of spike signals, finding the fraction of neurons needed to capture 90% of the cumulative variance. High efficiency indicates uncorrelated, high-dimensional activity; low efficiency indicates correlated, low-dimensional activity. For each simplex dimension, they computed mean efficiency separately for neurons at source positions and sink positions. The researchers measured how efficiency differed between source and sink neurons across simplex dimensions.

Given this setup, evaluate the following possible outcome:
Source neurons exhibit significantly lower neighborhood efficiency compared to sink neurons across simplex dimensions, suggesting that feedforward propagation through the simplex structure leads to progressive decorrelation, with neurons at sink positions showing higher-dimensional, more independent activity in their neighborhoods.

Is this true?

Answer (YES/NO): YES